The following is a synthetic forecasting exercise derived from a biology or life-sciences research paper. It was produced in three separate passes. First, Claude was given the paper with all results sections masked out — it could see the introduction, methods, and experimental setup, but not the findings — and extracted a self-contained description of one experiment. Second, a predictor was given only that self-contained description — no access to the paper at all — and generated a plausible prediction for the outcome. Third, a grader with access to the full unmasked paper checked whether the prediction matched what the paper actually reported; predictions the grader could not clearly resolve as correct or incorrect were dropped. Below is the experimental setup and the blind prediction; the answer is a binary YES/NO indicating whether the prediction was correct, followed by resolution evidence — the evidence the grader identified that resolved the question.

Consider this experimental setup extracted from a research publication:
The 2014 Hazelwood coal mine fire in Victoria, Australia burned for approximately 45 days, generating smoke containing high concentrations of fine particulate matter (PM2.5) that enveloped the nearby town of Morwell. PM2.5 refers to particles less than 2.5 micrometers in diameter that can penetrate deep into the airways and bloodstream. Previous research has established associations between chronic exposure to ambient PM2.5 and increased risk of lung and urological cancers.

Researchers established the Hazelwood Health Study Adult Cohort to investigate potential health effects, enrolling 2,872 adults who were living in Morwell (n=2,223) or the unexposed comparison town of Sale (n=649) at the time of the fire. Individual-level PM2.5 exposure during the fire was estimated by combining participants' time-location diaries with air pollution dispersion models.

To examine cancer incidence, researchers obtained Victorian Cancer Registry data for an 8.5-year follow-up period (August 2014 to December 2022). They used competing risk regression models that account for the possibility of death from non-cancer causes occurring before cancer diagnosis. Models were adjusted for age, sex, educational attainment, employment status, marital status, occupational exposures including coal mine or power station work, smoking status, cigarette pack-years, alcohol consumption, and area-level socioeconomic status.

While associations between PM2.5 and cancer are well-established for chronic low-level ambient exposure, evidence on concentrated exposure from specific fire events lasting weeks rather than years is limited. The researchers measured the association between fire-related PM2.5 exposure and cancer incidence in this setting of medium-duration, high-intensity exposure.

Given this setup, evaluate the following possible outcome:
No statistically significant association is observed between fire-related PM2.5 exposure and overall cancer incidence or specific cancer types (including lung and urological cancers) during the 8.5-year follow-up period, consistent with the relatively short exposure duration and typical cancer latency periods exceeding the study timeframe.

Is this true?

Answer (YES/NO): YES